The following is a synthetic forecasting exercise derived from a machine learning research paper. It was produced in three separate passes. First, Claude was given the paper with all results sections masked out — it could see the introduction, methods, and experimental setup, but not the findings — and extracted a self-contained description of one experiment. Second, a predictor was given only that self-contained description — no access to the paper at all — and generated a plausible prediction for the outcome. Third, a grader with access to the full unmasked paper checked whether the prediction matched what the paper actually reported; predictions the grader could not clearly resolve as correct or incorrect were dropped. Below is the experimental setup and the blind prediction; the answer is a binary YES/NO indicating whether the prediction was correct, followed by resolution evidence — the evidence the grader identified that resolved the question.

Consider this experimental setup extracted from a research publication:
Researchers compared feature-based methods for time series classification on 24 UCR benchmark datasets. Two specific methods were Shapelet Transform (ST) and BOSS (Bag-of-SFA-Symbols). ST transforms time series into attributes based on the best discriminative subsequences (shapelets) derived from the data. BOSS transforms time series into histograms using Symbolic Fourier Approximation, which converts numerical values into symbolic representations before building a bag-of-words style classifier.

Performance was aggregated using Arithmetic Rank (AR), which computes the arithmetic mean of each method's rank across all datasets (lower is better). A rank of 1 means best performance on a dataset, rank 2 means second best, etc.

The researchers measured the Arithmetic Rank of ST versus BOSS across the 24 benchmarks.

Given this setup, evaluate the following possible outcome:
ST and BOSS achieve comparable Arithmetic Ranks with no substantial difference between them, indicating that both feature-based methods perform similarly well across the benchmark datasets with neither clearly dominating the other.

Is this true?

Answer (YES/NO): NO